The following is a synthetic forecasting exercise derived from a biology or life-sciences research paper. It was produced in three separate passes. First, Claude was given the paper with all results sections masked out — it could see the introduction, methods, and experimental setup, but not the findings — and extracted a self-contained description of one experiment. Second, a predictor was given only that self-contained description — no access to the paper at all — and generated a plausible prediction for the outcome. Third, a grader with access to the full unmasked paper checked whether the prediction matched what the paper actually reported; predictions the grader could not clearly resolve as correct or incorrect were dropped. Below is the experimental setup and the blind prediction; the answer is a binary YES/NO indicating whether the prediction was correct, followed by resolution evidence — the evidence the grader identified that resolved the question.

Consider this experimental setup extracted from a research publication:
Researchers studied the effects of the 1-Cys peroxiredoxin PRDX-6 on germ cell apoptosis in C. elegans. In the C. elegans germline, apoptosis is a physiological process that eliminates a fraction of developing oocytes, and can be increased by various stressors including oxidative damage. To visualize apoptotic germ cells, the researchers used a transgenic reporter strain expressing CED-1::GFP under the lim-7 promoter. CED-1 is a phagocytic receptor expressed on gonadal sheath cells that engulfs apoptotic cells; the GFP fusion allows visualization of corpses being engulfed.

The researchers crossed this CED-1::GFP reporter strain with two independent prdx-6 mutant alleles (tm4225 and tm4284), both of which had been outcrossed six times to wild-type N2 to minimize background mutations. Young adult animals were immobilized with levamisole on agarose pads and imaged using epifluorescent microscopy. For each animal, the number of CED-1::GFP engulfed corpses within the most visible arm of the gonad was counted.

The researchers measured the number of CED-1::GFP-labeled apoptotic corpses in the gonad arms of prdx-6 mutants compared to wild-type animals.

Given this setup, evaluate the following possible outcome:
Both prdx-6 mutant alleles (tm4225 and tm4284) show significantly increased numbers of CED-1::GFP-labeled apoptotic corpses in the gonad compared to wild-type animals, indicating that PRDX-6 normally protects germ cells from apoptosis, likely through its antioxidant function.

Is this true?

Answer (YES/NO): YES